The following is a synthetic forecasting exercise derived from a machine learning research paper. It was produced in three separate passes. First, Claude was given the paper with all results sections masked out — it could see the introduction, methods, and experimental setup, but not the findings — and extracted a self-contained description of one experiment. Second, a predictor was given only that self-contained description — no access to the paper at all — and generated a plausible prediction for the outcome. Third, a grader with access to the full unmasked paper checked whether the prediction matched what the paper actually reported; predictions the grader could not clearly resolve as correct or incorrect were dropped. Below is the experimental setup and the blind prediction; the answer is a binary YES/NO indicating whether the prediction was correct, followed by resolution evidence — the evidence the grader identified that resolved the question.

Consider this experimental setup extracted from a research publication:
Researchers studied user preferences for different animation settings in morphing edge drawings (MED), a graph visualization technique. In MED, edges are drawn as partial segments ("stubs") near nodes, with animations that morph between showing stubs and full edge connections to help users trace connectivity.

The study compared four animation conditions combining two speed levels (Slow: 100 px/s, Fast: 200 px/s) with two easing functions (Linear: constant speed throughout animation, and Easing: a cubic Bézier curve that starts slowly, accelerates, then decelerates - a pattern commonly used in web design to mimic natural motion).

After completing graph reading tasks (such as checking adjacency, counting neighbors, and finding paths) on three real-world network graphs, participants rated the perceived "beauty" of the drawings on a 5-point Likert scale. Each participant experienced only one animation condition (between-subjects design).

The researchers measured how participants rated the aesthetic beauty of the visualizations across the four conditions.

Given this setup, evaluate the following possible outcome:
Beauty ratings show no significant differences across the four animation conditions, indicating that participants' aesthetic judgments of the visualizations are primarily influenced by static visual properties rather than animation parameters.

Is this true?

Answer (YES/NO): NO